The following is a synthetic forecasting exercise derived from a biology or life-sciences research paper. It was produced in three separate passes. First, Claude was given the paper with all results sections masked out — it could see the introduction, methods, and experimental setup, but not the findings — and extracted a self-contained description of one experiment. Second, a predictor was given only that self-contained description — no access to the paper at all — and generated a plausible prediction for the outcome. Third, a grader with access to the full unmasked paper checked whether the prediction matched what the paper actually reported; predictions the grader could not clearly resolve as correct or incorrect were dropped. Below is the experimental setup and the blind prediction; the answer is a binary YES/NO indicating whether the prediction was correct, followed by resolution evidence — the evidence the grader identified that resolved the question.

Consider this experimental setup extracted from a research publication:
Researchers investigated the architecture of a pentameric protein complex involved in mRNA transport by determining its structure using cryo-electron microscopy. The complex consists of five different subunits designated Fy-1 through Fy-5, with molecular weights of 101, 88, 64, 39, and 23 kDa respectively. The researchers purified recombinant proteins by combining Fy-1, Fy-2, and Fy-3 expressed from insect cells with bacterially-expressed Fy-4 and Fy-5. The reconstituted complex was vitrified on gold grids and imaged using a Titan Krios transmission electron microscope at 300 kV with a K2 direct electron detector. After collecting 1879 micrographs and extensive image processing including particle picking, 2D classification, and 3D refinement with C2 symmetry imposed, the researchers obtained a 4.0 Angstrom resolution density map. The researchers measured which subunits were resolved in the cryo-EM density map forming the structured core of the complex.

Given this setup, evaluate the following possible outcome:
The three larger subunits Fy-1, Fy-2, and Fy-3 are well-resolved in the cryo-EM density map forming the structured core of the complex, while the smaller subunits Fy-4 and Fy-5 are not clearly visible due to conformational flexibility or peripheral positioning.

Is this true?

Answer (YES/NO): NO